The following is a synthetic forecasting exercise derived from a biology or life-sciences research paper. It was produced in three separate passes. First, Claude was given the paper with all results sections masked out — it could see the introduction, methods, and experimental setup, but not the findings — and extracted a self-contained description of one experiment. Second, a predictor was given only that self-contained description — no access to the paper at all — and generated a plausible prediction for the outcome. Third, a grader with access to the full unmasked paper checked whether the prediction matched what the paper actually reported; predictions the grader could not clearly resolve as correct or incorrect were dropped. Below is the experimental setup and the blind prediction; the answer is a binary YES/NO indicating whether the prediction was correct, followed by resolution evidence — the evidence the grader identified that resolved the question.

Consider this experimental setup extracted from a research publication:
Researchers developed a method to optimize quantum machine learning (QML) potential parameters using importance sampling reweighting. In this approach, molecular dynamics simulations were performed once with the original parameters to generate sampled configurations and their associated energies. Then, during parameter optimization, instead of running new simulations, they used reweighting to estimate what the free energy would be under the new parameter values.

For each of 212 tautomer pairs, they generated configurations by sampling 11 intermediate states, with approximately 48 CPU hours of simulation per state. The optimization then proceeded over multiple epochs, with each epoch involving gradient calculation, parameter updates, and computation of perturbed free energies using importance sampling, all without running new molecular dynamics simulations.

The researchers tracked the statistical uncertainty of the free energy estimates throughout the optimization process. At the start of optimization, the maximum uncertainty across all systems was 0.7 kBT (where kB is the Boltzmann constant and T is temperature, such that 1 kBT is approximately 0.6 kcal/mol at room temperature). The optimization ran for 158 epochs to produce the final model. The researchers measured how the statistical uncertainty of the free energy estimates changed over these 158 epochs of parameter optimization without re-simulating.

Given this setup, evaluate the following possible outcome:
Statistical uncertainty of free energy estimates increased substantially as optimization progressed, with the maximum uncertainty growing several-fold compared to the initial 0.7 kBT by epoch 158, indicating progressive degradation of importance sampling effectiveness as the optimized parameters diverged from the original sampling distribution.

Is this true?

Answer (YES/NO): NO